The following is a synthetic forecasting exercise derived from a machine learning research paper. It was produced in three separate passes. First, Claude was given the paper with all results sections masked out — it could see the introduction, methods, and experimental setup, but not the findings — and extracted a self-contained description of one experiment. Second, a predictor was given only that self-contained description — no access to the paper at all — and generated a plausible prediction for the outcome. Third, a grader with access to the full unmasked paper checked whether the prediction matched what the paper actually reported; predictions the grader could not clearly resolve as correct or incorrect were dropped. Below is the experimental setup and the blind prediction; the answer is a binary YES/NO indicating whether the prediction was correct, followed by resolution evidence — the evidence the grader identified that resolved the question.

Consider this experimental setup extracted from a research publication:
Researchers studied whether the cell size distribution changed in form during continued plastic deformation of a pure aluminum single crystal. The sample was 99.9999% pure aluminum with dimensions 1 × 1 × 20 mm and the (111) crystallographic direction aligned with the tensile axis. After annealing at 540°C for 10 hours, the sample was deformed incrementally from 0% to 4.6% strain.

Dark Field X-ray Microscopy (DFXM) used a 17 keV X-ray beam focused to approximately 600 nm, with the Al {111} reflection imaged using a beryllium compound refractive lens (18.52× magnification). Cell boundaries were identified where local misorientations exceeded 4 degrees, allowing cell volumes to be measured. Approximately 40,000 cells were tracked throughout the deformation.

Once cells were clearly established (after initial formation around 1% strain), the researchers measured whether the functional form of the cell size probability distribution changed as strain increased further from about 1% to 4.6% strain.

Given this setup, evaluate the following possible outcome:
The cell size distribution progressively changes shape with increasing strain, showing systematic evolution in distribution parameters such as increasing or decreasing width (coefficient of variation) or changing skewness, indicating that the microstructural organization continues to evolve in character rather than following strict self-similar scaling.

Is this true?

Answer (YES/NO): NO